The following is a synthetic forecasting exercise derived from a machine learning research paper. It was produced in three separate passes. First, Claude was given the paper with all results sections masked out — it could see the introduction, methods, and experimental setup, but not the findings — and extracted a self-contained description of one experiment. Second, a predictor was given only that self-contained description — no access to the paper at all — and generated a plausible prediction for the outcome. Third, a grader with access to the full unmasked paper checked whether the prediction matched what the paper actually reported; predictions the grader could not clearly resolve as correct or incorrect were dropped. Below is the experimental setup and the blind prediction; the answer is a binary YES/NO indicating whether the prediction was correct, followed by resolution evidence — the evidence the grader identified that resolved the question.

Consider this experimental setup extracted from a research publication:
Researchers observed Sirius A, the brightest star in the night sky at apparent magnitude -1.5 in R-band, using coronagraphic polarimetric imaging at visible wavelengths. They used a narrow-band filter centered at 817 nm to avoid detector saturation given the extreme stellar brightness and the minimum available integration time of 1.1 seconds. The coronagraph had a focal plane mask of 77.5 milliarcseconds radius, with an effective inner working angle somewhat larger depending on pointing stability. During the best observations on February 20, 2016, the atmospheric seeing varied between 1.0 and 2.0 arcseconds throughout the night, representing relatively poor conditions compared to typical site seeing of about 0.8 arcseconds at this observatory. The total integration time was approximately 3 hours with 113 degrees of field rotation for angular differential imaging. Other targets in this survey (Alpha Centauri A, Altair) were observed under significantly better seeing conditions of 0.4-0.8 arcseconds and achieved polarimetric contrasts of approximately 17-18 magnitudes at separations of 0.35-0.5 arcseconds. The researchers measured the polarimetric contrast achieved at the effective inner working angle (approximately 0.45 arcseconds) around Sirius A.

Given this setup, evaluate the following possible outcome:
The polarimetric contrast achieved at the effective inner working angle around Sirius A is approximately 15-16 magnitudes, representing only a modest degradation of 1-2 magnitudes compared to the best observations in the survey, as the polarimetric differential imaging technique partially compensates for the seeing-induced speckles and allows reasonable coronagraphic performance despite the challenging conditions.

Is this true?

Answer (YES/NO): NO